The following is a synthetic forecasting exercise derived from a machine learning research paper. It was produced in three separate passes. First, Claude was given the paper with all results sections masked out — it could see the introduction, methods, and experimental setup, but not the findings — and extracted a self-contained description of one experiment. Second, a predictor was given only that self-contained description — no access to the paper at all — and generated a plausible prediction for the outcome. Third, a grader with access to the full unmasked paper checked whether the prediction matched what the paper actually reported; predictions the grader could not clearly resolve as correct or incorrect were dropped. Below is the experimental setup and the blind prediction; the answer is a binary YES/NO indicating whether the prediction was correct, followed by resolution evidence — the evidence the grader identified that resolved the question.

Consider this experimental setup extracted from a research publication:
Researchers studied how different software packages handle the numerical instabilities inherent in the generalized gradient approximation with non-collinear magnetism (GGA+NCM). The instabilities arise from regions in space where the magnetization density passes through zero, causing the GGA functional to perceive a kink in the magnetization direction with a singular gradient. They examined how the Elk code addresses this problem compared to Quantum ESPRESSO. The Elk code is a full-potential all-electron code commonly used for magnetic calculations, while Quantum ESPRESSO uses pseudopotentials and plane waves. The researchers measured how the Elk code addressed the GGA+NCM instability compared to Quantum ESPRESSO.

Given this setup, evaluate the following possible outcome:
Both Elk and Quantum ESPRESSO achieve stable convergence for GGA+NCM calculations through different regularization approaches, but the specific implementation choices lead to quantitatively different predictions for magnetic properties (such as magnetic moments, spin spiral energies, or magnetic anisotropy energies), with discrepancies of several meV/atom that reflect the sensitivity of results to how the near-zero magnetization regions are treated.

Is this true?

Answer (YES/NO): NO